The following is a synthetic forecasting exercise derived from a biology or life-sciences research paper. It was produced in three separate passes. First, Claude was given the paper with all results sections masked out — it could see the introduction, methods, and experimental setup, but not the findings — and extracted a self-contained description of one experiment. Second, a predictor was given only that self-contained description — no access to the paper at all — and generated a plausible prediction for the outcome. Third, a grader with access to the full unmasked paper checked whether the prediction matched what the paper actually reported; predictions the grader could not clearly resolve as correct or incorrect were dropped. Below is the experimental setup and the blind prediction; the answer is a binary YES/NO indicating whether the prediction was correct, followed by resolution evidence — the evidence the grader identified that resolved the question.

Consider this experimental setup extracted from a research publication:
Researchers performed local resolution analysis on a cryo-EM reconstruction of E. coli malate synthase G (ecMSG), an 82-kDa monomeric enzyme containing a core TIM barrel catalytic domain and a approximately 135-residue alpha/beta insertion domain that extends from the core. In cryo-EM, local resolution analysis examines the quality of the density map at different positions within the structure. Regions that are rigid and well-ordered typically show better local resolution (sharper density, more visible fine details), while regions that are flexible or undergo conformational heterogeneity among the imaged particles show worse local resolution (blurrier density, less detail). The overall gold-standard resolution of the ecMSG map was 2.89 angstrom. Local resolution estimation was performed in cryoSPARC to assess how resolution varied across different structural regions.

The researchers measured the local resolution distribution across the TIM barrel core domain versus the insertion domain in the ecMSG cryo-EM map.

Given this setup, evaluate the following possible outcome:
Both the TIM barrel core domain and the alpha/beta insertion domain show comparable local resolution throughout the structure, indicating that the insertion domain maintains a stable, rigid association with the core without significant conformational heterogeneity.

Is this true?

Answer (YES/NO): NO